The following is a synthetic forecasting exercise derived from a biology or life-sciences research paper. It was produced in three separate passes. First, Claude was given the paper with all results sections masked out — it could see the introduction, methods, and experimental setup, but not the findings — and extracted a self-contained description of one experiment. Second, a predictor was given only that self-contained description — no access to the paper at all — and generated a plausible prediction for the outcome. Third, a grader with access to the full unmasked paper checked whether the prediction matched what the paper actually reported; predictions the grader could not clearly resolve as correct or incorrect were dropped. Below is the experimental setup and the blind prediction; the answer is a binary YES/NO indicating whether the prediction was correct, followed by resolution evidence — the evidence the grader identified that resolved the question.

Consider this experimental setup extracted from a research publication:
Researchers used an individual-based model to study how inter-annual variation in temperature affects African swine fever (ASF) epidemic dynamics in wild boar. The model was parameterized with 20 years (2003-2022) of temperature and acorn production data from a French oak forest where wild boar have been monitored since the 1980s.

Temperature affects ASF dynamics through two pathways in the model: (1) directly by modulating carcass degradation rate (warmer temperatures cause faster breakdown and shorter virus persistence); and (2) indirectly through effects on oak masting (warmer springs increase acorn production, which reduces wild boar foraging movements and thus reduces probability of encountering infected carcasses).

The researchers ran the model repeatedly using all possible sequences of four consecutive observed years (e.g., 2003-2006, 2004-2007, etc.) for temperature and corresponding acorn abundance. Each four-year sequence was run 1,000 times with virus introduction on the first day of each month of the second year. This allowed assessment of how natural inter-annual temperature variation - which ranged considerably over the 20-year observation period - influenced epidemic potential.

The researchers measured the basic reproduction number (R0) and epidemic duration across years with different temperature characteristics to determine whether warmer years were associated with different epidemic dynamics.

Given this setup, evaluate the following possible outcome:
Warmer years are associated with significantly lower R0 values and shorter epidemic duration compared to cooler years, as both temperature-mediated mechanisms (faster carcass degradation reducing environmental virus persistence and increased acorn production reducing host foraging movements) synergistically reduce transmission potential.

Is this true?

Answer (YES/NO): NO